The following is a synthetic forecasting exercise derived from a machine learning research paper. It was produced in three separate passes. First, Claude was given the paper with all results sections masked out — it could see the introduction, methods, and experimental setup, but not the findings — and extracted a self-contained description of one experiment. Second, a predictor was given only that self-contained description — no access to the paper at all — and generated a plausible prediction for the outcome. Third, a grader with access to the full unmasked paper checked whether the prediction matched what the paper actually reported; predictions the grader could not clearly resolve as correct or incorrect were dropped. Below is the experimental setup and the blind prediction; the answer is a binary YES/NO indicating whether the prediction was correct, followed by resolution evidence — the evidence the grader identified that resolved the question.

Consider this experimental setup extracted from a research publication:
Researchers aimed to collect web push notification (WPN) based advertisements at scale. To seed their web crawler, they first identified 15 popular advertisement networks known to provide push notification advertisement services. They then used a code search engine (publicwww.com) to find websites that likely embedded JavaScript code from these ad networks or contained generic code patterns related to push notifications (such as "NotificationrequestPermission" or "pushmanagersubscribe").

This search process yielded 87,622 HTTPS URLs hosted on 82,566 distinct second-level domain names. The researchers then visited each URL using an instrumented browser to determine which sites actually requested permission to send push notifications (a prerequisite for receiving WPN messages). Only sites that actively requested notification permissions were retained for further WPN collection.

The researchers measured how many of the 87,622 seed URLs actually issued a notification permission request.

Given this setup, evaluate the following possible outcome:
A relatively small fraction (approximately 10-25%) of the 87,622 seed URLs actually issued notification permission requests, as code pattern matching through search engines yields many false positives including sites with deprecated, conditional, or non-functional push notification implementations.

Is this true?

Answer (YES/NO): NO